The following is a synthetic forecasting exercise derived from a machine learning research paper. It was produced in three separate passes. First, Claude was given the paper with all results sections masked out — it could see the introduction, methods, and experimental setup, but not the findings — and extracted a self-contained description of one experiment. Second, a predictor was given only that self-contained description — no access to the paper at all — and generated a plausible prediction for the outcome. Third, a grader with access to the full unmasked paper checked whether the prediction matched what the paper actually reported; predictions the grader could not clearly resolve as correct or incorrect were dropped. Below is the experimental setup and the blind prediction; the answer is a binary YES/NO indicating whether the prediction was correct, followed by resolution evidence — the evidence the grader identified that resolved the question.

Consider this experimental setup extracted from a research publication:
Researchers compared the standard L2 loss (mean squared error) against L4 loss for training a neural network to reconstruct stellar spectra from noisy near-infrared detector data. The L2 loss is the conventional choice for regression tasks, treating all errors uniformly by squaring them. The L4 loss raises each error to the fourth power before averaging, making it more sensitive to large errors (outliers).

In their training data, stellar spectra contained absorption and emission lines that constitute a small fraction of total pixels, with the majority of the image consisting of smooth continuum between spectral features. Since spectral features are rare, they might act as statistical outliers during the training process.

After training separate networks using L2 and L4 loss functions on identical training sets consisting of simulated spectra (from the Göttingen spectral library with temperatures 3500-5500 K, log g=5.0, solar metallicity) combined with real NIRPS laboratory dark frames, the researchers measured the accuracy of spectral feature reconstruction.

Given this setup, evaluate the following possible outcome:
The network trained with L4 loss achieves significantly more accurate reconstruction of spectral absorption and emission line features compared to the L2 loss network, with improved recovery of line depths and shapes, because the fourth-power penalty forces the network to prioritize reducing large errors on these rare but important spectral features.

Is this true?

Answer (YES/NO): YES